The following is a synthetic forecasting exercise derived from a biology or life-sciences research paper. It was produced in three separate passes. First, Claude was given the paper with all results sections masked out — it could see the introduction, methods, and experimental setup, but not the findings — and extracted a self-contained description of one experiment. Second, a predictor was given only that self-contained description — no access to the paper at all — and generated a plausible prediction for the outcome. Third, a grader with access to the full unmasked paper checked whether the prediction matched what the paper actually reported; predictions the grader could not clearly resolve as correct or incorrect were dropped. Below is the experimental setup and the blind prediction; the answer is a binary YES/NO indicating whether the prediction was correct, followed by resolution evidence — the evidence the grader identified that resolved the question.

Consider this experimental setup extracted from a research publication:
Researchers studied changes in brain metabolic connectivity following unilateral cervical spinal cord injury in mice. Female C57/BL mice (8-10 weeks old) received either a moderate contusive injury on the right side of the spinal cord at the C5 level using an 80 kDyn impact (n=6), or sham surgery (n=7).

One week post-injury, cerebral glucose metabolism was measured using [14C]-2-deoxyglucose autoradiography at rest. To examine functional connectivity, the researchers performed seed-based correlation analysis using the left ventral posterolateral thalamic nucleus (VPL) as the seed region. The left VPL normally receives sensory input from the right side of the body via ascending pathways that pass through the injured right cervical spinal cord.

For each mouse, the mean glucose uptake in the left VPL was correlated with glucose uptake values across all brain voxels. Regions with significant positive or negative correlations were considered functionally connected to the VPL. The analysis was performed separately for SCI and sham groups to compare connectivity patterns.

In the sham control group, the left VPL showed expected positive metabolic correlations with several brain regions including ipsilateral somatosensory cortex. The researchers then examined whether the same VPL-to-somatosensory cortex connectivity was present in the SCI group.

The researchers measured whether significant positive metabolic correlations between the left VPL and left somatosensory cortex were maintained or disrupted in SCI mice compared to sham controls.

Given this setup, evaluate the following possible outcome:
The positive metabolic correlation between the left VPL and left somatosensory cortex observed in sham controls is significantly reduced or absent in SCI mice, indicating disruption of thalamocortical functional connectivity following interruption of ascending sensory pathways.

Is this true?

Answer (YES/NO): YES